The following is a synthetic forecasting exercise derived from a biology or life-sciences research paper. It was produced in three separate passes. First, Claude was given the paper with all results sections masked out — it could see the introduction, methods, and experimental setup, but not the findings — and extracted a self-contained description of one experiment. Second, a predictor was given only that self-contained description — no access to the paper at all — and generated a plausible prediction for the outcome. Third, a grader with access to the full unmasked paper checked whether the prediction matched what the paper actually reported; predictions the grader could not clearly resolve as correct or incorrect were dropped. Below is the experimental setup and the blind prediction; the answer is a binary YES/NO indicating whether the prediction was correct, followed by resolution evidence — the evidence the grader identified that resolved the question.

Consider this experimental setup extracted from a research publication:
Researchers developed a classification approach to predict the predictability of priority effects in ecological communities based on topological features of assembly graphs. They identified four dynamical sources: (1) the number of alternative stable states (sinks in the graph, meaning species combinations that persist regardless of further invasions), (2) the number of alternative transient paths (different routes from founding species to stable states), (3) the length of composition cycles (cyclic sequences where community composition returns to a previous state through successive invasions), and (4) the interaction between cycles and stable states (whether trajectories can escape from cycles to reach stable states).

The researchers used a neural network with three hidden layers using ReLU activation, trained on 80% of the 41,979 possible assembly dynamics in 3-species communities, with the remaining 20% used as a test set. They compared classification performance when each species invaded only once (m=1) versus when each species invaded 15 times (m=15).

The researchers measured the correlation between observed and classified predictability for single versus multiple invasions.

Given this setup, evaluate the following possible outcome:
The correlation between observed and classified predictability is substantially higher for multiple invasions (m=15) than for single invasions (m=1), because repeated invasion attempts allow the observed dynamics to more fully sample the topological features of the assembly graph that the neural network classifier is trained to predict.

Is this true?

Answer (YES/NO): YES